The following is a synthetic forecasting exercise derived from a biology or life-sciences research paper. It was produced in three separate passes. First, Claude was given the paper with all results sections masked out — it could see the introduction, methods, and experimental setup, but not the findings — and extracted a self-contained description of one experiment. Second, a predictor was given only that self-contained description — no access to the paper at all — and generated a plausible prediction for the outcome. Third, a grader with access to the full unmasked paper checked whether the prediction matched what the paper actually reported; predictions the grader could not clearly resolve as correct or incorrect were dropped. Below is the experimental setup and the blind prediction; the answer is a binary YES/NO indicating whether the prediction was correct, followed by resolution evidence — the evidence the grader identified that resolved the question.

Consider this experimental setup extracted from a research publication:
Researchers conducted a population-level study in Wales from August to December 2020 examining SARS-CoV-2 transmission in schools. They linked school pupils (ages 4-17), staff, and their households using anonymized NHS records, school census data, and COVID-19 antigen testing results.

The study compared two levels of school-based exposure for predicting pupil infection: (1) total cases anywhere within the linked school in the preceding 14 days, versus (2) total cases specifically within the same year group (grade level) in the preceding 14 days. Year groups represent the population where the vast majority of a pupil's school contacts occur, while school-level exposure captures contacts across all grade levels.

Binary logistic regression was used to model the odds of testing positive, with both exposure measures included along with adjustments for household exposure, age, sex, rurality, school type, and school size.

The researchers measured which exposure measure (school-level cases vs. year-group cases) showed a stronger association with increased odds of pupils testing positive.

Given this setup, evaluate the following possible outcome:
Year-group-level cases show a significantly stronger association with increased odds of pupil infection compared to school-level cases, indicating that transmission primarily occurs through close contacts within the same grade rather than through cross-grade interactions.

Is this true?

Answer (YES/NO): YES